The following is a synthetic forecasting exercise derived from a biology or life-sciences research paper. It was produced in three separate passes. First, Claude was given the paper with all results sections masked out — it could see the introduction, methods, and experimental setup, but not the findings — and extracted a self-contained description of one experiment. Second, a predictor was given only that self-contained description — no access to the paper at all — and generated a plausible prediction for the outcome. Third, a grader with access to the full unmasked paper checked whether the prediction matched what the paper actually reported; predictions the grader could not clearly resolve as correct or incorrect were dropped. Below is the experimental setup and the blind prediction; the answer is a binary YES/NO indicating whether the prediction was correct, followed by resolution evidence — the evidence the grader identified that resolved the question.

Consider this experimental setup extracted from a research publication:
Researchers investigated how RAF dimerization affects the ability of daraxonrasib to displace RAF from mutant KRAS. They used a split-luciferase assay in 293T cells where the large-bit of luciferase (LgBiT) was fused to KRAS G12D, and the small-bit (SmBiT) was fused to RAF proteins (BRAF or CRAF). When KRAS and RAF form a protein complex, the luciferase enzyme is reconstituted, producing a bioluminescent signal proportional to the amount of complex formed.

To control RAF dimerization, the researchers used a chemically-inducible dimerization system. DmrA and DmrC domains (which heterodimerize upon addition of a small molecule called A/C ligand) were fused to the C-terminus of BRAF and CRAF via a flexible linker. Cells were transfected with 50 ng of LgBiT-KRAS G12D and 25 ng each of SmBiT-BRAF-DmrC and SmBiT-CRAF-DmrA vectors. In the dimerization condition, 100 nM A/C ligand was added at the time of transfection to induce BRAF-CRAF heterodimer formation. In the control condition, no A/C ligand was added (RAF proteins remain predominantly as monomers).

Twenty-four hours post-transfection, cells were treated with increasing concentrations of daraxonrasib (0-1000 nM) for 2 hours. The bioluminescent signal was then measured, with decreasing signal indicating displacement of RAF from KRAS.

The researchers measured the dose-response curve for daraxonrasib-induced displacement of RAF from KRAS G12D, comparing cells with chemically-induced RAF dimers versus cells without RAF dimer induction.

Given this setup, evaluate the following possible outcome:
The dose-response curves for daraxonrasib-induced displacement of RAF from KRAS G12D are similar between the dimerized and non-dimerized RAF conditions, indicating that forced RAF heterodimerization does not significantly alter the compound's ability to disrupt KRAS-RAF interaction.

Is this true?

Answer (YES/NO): NO